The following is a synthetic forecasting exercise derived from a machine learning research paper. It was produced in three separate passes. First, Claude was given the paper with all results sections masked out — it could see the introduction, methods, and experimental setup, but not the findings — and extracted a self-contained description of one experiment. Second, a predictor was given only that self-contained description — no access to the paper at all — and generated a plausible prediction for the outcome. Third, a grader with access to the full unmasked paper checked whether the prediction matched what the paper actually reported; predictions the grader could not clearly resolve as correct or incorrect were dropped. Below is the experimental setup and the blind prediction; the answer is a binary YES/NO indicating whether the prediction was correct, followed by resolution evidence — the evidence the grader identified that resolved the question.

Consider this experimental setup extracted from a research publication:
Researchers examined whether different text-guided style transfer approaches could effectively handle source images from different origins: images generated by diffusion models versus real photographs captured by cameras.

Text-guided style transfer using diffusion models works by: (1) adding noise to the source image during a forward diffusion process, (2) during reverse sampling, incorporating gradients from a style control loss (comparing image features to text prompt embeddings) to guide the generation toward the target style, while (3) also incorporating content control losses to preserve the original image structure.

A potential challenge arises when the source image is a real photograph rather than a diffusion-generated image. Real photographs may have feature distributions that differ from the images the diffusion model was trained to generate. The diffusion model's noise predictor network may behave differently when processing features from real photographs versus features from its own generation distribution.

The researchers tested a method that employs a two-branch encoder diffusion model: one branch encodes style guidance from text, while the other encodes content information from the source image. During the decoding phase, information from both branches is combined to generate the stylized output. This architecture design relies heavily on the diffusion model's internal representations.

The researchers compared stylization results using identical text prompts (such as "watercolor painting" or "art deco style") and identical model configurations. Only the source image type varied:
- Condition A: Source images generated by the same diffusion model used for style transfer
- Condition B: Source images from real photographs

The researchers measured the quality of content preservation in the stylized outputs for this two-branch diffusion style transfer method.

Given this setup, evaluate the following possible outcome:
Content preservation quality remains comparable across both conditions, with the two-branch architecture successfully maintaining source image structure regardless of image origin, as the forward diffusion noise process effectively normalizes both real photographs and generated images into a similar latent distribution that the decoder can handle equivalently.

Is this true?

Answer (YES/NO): NO